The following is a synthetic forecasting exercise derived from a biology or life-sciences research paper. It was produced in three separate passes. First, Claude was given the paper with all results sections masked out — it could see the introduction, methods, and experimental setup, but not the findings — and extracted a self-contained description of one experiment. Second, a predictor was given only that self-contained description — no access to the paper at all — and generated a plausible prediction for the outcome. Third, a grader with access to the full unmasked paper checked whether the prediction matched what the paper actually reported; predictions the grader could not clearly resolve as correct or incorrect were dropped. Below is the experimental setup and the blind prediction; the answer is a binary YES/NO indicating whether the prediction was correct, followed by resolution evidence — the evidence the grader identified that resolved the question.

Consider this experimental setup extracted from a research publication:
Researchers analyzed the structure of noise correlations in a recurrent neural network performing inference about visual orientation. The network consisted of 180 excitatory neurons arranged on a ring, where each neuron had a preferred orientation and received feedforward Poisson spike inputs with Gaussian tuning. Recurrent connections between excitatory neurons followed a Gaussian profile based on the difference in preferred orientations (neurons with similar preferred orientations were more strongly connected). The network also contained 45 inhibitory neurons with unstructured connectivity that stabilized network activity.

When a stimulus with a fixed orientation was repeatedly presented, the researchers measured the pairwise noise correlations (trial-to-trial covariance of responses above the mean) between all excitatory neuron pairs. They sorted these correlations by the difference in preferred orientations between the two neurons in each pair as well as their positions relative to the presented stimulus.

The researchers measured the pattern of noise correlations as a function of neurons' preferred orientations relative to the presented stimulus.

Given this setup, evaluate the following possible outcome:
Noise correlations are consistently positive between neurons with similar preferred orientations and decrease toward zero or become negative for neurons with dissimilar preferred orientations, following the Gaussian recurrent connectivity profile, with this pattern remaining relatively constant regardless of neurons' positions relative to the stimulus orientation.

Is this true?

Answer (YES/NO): NO